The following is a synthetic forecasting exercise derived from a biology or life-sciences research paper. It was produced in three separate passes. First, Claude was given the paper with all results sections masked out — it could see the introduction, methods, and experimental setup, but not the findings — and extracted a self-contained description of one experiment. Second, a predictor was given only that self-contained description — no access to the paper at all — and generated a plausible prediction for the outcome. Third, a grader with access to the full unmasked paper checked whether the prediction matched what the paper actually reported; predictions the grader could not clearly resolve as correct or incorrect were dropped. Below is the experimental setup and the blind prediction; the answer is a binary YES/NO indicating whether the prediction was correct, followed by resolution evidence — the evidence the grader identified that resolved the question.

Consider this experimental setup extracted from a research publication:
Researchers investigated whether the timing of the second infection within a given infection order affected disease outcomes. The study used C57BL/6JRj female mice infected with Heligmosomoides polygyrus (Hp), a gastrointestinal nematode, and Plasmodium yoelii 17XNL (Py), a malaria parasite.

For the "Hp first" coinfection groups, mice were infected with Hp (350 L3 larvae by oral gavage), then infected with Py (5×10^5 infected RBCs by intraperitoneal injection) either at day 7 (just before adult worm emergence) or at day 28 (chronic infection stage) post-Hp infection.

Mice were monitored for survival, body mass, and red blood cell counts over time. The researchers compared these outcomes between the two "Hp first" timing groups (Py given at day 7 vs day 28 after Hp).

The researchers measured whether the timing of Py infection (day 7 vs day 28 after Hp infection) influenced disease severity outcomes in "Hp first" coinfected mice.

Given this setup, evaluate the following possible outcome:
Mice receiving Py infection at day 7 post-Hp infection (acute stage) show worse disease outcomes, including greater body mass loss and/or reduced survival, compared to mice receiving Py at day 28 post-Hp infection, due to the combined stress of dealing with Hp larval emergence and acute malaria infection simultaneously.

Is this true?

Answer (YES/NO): NO